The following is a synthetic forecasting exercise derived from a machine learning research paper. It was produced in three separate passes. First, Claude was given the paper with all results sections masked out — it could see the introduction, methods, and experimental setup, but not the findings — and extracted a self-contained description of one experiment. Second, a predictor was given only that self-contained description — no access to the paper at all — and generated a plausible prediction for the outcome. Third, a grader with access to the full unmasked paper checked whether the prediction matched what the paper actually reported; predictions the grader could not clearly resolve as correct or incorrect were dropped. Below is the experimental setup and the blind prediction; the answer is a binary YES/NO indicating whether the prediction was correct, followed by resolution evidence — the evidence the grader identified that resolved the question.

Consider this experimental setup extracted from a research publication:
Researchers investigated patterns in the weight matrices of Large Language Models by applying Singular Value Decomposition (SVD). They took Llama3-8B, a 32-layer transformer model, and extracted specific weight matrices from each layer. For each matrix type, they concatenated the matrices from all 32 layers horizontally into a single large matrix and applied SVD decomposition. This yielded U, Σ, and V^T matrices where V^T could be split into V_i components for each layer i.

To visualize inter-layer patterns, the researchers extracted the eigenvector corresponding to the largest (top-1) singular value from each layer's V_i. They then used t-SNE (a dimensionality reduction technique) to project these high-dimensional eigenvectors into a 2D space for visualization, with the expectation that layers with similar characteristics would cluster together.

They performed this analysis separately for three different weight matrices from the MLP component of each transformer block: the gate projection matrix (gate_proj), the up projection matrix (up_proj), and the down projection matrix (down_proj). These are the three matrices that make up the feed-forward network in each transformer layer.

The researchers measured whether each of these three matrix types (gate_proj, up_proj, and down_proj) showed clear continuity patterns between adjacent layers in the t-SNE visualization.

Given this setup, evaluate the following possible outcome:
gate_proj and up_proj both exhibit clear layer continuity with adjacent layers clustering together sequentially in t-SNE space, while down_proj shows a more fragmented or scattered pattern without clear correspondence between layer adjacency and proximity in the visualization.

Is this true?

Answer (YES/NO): NO